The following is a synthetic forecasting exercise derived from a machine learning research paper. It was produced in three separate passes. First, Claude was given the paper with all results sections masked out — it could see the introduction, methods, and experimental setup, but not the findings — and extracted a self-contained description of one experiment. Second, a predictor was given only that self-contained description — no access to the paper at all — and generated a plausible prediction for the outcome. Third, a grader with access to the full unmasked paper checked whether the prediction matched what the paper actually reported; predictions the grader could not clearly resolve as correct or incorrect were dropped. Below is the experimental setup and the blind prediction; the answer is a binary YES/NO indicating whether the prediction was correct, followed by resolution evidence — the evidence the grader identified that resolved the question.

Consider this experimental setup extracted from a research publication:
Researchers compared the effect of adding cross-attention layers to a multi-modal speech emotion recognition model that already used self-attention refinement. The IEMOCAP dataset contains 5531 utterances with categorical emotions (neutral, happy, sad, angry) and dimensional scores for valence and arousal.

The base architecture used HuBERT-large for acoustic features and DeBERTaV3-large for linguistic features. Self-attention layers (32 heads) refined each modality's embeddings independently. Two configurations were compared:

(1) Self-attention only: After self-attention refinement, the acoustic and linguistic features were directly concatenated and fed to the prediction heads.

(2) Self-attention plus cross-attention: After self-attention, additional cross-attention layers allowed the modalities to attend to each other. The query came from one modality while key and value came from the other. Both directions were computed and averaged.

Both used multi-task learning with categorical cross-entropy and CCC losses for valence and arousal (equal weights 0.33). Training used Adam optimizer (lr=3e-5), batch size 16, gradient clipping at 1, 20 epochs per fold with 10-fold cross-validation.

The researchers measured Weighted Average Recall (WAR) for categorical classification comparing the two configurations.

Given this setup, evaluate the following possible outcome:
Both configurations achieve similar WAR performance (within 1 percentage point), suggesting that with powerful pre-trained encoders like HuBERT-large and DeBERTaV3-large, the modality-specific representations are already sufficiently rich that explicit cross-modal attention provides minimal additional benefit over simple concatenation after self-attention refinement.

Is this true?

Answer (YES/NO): NO